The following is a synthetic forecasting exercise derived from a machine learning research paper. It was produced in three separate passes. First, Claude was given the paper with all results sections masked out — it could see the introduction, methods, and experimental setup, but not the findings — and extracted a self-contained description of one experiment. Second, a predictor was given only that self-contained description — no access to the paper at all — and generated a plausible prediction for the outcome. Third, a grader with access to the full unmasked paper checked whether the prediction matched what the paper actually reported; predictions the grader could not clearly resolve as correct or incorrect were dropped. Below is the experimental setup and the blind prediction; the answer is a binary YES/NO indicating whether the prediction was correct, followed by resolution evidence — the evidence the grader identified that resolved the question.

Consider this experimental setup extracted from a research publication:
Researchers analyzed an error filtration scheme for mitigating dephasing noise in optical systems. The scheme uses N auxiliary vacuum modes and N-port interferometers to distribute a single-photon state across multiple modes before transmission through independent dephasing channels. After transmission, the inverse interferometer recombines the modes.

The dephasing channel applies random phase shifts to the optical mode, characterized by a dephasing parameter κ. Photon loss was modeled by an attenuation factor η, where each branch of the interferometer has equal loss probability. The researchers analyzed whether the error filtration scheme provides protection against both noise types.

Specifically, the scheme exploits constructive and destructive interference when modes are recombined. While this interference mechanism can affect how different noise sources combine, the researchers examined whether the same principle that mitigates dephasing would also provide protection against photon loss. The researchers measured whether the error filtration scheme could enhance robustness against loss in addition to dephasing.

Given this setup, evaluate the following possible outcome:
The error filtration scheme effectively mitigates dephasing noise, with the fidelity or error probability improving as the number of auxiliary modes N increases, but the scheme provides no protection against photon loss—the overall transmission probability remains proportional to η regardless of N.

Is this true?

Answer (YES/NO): YES